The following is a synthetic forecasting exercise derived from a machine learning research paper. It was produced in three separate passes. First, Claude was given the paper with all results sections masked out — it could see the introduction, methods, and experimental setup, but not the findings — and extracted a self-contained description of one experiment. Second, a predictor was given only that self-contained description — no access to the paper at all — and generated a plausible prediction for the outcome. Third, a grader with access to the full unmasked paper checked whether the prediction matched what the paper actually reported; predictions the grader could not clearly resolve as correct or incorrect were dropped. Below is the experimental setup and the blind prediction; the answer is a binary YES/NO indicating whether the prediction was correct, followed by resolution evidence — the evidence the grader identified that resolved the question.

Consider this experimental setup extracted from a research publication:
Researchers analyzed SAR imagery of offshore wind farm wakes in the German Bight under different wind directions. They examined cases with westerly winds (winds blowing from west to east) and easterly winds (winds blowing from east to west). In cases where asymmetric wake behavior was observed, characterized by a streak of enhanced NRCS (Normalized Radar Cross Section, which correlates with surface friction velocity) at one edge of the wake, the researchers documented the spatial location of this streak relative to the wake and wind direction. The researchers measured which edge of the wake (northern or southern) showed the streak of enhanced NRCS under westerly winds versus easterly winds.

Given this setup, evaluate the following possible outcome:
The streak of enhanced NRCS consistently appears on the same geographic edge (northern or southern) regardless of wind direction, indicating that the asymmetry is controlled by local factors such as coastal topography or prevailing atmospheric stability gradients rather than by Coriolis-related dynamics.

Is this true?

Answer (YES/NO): NO